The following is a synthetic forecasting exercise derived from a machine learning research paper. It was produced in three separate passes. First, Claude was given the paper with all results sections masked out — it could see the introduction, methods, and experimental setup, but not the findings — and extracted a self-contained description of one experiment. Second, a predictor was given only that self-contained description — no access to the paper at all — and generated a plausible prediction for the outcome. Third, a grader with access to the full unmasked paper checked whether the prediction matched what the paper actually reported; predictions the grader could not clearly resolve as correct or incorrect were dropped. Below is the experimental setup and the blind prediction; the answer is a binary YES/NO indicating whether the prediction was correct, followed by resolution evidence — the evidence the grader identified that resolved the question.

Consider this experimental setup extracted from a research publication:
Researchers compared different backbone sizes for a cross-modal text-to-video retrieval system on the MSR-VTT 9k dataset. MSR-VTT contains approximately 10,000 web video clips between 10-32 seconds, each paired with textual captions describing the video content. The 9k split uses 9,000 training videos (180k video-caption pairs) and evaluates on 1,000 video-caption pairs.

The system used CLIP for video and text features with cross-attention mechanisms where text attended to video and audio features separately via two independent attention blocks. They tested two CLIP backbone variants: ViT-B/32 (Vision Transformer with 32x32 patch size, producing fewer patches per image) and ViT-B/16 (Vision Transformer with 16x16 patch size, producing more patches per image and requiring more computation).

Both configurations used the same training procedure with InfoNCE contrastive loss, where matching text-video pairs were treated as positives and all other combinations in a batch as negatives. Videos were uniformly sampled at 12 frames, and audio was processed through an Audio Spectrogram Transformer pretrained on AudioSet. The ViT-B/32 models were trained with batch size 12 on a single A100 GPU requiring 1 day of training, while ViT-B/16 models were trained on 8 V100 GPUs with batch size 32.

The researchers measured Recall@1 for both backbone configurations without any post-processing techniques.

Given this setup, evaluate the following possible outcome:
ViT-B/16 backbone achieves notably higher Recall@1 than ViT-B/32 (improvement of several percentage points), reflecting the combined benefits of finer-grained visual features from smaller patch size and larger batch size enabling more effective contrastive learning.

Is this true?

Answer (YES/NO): NO